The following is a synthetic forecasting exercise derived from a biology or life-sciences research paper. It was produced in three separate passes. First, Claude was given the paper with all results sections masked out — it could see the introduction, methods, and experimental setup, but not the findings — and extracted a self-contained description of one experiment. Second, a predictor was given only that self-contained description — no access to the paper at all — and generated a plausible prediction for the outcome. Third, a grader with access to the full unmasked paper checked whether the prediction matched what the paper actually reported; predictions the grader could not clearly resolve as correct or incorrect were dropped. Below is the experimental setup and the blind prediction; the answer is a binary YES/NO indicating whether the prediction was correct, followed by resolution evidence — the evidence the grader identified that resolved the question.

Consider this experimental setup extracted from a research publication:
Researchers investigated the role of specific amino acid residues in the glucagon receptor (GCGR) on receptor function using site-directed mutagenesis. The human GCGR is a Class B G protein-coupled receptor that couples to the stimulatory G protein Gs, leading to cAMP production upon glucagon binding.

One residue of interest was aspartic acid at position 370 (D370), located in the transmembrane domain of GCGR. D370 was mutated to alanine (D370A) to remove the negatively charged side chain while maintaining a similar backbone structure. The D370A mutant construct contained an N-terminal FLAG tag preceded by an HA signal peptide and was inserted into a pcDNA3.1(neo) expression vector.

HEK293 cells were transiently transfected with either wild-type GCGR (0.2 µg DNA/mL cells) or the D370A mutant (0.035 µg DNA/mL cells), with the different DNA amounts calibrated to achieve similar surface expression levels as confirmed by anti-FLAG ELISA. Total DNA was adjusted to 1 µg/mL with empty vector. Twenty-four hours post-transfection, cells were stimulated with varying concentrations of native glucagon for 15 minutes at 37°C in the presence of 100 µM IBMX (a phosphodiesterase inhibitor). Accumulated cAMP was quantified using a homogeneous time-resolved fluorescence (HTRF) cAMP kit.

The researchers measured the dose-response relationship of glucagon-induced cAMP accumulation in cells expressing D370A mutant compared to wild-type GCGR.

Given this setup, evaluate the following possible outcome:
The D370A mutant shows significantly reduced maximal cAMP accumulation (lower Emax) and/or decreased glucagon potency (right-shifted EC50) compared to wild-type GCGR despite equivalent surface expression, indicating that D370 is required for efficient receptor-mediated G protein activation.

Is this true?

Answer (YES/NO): YES